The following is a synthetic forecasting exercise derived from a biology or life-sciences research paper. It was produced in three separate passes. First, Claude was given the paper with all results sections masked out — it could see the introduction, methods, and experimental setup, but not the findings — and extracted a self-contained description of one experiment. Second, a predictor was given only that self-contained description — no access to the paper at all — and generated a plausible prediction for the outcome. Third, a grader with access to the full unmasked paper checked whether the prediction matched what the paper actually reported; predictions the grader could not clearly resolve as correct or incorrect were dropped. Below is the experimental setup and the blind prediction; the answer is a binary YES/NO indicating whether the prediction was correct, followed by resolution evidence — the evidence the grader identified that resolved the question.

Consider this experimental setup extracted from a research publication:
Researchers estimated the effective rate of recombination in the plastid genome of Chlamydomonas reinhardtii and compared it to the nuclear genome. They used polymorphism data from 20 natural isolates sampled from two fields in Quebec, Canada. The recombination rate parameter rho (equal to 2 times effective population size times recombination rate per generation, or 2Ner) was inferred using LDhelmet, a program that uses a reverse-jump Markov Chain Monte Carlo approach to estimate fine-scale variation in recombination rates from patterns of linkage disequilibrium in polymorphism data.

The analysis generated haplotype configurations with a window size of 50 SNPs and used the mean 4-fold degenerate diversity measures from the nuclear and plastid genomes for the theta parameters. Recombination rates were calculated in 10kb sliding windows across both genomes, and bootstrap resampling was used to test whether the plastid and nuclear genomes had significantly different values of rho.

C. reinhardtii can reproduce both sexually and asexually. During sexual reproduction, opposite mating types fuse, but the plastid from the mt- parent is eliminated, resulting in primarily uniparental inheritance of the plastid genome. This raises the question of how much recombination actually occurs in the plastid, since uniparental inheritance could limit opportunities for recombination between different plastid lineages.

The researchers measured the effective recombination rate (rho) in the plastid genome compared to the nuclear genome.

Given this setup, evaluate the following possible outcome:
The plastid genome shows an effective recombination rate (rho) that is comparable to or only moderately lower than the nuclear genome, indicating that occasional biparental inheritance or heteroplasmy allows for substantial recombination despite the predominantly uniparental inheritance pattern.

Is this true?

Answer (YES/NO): NO